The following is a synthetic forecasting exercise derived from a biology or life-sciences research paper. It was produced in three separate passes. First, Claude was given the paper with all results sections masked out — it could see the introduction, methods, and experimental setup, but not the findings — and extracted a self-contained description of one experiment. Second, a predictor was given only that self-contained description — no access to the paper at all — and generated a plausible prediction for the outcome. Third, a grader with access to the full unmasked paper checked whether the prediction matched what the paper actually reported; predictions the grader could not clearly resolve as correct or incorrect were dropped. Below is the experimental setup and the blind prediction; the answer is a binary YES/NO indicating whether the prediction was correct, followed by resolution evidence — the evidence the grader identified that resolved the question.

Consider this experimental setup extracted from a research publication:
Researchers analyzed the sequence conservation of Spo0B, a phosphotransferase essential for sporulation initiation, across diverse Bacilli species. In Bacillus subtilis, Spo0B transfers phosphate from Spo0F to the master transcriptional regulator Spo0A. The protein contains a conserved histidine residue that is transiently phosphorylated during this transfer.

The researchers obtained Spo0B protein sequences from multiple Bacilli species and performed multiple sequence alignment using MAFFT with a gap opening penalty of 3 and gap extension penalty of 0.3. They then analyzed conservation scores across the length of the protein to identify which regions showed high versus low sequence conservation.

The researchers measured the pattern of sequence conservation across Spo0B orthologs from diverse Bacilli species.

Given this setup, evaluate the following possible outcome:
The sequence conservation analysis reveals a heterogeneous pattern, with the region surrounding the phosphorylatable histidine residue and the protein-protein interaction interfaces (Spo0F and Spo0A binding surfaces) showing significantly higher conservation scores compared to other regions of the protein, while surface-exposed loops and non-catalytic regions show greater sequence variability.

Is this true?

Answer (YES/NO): YES